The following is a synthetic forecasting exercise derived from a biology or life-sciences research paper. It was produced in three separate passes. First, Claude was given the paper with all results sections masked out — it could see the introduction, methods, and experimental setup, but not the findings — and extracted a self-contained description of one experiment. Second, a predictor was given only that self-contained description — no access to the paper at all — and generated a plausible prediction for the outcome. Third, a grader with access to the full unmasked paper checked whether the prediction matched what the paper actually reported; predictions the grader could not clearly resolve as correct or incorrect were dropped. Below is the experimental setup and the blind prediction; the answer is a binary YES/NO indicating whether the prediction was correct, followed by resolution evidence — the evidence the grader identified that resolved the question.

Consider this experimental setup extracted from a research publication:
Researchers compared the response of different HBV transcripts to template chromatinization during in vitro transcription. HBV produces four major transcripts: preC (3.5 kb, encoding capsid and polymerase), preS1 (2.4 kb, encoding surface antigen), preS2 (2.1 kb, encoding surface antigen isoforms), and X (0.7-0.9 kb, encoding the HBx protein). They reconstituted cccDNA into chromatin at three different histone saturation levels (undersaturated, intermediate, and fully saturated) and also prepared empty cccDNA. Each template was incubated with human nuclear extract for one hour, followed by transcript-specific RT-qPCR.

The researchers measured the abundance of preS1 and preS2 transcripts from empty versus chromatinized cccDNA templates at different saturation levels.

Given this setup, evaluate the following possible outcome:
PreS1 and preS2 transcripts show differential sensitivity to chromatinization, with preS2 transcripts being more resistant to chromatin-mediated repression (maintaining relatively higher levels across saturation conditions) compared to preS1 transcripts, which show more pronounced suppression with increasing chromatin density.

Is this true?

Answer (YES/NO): NO